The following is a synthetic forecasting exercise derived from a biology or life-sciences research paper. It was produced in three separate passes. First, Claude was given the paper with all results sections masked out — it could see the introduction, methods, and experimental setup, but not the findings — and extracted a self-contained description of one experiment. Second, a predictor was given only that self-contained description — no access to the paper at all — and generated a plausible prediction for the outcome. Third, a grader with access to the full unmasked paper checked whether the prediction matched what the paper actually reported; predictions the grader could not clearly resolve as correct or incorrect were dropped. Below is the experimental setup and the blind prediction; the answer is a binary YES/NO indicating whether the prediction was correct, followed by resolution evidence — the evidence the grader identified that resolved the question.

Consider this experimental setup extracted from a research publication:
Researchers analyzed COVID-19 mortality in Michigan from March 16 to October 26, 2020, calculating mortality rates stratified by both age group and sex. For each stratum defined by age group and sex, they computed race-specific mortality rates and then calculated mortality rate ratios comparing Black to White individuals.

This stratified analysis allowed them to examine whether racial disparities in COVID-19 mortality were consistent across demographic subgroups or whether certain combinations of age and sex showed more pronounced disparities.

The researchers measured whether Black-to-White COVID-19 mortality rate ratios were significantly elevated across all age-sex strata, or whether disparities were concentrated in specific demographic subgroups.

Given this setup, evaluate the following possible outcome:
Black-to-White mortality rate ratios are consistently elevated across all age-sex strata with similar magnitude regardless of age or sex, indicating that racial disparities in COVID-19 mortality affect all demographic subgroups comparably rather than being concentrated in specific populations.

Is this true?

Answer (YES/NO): NO